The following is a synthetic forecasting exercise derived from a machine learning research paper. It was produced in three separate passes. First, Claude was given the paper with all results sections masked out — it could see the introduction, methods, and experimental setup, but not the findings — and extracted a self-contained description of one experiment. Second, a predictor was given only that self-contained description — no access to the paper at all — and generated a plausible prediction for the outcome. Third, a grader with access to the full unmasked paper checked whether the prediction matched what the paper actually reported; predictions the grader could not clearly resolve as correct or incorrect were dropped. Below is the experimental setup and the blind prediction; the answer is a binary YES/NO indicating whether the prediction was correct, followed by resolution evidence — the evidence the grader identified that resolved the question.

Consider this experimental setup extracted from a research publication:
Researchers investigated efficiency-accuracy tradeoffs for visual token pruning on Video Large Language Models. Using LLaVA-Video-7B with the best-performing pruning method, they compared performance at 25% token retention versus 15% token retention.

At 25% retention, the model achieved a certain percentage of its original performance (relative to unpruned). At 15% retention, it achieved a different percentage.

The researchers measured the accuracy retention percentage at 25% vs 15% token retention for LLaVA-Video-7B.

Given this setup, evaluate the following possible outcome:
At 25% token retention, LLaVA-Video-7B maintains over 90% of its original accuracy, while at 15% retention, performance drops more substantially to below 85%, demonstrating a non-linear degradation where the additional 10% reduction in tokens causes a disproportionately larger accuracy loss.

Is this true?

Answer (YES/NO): NO